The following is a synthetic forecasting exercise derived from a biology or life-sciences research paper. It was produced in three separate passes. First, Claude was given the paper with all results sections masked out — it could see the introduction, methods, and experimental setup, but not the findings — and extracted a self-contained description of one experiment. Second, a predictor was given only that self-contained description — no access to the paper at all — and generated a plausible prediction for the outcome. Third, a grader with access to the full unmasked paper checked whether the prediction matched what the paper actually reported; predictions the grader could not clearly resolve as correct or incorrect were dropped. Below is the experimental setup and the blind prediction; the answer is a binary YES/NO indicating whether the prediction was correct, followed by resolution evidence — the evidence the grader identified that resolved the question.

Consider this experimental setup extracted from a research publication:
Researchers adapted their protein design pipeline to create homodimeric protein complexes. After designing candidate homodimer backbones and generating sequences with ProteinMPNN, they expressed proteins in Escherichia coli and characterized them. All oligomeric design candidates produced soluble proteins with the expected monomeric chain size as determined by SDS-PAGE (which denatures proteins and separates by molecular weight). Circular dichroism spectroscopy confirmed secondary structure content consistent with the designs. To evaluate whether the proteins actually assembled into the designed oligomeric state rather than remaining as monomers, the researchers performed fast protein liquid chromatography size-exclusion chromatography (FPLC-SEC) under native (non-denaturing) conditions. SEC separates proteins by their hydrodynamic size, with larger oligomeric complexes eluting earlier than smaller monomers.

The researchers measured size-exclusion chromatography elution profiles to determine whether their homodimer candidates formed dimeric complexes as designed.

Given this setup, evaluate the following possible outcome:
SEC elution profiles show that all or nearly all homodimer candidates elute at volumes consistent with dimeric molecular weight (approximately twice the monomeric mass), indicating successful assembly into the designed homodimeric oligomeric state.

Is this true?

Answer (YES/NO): NO